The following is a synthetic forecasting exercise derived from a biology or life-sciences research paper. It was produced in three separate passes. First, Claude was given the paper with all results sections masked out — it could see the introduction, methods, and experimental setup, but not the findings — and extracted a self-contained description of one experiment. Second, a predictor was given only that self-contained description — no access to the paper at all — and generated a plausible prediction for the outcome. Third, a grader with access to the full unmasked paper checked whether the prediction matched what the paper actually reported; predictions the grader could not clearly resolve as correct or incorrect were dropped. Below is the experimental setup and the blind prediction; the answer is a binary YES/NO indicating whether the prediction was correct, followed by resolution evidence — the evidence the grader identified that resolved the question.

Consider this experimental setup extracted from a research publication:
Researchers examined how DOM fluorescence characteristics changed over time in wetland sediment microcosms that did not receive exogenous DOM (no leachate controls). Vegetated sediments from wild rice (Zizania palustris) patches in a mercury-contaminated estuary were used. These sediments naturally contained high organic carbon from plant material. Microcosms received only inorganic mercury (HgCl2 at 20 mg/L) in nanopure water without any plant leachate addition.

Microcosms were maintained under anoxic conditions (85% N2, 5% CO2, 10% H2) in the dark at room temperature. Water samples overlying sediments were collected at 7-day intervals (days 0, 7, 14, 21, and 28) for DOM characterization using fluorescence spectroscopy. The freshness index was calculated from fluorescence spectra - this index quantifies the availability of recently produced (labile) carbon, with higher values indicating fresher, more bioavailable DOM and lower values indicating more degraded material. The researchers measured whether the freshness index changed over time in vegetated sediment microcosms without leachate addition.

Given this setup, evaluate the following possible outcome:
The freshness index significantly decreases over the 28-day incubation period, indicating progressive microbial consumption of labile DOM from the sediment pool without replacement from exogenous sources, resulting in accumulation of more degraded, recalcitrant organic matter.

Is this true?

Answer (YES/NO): YES